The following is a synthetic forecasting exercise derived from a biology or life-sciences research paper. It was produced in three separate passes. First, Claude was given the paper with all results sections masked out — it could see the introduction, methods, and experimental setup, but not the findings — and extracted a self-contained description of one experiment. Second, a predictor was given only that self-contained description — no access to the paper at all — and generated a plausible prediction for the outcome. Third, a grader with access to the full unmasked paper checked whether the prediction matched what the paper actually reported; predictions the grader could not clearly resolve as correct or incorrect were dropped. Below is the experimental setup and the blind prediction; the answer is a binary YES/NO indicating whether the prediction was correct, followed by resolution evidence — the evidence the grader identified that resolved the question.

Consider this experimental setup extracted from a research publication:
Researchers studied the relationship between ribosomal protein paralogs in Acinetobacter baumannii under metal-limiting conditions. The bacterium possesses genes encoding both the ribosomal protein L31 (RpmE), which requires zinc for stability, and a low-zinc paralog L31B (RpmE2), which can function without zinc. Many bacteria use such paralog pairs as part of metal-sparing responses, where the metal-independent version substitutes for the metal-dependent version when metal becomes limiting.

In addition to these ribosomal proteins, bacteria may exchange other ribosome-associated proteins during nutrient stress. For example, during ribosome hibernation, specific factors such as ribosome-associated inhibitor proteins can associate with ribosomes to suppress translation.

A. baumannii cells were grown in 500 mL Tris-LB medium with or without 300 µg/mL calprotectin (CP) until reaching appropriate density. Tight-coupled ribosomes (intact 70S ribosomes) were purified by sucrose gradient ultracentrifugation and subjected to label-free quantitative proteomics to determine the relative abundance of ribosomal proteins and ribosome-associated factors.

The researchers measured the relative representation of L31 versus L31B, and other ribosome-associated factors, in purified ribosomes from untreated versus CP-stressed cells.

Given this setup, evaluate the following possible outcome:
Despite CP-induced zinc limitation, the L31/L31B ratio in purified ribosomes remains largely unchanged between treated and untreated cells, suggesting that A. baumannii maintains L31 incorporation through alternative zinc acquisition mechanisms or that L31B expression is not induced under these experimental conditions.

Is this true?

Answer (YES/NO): NO